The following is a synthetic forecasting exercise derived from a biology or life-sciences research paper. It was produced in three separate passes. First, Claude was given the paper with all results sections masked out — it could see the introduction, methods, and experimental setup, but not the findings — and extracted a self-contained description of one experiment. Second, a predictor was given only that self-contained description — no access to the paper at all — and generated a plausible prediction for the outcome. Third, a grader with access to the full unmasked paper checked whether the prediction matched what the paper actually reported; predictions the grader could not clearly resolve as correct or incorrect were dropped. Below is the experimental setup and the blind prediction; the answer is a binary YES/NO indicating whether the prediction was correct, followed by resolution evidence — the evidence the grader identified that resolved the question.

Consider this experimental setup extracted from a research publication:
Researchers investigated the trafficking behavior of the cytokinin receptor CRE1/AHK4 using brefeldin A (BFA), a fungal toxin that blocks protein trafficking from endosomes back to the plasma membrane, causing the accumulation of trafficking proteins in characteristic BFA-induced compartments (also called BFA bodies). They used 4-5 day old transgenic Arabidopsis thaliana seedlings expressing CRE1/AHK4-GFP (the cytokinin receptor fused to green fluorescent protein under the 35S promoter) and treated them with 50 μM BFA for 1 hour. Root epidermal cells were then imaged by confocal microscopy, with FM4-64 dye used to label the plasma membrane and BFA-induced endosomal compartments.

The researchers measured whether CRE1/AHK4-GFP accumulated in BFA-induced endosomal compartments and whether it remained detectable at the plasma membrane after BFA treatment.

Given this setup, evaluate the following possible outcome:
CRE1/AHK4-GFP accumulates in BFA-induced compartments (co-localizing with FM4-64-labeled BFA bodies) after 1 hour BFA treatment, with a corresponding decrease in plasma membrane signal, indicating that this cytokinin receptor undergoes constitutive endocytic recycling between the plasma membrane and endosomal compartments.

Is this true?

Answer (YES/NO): YES